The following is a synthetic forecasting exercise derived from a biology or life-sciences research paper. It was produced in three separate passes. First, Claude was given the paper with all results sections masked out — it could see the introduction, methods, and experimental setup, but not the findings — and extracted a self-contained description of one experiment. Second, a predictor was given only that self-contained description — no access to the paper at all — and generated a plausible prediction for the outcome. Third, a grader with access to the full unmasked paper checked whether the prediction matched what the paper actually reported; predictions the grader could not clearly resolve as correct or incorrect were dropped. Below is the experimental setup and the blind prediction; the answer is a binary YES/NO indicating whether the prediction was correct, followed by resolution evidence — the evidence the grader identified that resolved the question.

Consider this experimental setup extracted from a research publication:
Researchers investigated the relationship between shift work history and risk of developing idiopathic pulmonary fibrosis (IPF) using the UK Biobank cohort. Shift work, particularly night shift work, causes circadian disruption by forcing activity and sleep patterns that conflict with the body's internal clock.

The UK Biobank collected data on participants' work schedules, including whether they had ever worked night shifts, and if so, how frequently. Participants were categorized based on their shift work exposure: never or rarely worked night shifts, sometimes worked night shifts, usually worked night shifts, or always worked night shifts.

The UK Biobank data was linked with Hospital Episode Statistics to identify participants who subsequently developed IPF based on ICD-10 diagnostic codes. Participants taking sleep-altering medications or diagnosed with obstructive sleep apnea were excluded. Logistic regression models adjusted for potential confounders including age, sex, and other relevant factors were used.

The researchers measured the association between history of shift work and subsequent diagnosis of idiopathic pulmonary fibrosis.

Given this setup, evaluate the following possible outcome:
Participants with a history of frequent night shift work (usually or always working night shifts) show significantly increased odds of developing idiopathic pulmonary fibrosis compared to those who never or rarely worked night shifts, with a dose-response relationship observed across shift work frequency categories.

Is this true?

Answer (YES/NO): NO